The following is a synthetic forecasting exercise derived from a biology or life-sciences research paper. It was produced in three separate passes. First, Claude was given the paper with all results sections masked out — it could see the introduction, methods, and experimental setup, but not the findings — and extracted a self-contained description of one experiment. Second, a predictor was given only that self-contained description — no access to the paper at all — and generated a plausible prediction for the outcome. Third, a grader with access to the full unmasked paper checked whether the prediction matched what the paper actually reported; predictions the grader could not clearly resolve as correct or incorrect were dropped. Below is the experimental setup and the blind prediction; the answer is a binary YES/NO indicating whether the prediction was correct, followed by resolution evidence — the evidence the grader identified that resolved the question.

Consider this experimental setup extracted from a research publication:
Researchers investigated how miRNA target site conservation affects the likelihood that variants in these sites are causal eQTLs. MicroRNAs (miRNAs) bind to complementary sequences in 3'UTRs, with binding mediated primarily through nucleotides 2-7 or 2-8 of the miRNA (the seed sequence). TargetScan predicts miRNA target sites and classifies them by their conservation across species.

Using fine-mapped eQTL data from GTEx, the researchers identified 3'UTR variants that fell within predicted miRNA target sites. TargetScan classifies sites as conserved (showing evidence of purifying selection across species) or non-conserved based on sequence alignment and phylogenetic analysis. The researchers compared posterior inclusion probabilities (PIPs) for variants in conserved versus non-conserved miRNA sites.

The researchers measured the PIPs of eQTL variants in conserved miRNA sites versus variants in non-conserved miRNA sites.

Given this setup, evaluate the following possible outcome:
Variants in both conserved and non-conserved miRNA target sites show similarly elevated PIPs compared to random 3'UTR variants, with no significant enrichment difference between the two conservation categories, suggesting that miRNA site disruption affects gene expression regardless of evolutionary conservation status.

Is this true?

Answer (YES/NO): NO